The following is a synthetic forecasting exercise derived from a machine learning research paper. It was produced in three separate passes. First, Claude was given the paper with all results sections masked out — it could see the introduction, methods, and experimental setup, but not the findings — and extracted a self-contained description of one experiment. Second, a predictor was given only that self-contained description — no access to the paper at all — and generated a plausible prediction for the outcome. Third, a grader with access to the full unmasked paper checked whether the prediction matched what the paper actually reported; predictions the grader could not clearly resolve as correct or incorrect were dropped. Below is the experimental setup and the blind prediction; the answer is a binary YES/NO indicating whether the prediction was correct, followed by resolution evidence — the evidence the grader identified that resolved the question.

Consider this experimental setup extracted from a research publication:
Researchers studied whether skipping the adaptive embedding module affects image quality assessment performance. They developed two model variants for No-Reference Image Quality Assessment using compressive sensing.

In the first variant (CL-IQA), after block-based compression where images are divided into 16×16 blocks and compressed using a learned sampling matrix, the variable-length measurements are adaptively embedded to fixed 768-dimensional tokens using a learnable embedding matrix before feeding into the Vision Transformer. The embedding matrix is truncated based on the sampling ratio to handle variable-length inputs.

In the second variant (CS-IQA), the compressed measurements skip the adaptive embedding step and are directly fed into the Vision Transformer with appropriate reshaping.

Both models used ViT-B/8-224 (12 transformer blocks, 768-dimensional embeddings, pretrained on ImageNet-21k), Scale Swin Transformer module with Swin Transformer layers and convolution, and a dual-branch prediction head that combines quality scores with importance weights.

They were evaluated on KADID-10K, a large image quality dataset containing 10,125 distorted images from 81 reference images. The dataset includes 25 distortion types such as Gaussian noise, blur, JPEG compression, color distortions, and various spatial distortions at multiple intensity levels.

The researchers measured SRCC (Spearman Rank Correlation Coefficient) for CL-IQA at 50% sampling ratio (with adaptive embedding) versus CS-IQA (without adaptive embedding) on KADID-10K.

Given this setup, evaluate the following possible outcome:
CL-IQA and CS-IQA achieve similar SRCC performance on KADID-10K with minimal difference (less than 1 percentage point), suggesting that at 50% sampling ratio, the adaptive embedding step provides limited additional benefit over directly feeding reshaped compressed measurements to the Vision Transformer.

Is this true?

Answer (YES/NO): YES